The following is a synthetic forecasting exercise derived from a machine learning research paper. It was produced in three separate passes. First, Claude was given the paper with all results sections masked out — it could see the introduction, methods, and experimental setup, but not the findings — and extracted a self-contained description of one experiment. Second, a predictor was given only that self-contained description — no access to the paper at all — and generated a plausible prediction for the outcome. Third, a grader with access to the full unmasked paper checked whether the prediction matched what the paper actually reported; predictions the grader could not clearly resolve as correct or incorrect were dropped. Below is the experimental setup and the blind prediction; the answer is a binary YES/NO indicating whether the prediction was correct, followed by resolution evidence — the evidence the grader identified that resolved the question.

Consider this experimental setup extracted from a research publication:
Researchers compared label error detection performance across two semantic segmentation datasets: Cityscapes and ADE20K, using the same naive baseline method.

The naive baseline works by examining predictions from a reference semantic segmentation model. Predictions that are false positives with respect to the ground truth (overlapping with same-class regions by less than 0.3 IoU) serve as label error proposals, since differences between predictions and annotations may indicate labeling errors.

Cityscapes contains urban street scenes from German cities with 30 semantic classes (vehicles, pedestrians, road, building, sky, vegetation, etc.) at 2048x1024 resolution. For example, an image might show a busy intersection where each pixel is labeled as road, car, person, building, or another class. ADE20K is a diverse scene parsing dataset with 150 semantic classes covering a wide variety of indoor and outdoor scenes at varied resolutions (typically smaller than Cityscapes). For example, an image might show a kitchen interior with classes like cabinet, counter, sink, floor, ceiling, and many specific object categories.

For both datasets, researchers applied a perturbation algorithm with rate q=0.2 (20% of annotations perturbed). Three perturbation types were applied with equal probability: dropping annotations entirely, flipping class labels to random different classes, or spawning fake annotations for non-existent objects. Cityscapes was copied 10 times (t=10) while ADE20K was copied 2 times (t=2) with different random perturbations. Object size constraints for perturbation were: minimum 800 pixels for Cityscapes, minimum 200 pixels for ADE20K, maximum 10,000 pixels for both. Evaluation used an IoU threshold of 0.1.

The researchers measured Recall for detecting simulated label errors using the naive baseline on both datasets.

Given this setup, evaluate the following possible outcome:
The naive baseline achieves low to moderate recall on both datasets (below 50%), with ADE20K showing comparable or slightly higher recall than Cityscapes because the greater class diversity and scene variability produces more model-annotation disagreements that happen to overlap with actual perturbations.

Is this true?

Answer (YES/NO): YES